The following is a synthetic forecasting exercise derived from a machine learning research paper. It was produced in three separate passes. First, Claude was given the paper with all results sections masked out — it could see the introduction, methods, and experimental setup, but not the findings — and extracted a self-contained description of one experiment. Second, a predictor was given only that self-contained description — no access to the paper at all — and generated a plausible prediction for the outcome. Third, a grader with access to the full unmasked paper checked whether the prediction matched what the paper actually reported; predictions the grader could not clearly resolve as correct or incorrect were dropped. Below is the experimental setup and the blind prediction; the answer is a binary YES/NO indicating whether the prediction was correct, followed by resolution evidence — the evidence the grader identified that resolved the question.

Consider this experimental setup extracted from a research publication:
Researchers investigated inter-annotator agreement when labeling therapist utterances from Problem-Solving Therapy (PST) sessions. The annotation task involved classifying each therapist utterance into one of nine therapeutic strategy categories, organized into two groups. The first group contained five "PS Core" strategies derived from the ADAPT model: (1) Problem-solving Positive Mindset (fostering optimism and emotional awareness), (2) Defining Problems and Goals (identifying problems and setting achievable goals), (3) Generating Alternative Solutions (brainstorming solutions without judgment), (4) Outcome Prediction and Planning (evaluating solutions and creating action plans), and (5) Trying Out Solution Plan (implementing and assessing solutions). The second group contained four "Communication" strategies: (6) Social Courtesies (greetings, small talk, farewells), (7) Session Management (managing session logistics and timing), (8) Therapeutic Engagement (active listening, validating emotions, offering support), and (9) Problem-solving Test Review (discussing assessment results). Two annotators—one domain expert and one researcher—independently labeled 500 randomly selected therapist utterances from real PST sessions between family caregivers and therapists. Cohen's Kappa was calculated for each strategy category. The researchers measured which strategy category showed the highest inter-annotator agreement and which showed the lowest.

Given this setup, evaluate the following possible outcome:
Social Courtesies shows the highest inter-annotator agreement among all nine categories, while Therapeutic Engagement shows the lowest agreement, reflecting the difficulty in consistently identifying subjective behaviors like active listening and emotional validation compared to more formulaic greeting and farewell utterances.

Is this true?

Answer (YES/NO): NO